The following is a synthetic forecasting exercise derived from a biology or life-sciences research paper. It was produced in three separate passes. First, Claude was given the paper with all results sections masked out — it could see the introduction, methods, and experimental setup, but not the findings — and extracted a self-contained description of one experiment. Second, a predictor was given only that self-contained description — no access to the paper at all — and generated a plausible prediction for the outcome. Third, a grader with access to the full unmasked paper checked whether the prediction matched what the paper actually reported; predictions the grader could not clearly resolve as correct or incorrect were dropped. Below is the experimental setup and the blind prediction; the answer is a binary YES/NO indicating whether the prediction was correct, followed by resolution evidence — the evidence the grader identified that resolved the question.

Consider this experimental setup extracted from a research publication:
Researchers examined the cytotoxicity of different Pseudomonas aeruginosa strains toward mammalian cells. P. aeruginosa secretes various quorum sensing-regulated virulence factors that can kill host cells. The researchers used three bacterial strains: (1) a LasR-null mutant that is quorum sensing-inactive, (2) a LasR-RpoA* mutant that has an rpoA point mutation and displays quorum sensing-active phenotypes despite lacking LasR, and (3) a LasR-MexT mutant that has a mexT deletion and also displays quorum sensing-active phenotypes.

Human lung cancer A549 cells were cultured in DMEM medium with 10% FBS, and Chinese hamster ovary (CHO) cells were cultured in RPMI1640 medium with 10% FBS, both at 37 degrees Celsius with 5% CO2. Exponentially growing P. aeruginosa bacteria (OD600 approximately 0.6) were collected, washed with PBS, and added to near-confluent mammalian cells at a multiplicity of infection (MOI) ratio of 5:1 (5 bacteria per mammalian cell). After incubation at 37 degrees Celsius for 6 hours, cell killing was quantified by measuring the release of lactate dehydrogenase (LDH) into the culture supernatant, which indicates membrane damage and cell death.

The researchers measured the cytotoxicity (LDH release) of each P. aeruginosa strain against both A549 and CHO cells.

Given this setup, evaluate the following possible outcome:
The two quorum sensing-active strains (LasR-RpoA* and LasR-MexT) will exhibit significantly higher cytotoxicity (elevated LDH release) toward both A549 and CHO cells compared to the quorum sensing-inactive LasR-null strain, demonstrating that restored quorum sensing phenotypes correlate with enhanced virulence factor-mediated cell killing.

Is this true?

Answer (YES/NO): YES